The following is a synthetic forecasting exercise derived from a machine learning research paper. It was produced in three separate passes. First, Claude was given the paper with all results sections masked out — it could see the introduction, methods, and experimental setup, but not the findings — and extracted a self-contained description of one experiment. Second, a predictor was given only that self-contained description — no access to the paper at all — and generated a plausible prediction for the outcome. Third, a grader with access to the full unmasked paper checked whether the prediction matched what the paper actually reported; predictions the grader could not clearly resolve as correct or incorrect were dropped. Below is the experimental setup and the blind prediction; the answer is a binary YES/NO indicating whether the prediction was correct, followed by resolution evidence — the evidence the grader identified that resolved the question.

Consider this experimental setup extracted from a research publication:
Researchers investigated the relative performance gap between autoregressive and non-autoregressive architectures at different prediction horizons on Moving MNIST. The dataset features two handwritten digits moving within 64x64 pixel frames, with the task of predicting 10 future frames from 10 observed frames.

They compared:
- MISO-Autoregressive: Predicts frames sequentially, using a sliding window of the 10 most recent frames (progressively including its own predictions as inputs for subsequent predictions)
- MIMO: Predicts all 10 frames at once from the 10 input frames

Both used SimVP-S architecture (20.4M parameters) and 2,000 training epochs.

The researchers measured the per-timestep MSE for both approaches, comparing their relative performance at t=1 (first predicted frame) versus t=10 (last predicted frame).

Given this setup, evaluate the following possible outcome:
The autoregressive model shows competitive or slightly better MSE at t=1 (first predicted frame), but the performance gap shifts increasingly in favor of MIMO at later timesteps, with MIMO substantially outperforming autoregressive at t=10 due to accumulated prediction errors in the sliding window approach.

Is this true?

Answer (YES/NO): YES